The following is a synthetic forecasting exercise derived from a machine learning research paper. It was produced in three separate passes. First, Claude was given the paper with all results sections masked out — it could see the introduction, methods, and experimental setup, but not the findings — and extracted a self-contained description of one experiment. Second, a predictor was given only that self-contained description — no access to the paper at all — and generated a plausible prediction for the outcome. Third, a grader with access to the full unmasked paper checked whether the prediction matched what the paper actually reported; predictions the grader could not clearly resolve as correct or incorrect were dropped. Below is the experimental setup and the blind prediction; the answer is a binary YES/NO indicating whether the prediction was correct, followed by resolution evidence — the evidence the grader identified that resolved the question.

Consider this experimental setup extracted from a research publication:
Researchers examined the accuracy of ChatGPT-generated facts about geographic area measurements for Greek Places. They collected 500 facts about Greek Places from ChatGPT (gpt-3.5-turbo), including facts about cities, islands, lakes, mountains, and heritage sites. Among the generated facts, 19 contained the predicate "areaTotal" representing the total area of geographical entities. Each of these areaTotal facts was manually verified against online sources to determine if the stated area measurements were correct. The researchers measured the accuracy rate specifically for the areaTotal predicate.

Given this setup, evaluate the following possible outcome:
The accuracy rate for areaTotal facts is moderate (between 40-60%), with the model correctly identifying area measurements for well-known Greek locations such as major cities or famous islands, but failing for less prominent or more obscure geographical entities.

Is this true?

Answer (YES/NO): NO